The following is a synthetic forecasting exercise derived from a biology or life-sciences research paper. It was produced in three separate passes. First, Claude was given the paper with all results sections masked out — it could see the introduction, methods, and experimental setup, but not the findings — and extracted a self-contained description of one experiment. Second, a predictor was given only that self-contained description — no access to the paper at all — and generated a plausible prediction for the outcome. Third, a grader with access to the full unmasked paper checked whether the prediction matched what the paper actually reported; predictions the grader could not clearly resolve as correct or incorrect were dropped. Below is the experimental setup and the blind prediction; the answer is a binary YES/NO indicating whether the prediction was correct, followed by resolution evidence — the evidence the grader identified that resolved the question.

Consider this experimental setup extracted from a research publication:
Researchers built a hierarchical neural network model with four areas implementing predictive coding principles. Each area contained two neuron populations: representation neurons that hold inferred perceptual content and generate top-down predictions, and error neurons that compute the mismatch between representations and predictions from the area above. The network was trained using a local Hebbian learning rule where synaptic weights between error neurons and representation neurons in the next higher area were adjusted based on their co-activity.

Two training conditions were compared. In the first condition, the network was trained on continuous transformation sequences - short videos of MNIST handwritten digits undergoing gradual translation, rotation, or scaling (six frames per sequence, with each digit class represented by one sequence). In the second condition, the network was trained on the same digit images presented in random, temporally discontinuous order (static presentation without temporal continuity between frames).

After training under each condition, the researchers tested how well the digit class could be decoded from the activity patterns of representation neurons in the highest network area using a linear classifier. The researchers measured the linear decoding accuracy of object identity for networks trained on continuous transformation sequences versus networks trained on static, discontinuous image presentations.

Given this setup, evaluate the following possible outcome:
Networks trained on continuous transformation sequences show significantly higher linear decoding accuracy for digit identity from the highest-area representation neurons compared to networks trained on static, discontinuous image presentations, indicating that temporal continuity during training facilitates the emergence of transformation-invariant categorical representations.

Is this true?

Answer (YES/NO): YES